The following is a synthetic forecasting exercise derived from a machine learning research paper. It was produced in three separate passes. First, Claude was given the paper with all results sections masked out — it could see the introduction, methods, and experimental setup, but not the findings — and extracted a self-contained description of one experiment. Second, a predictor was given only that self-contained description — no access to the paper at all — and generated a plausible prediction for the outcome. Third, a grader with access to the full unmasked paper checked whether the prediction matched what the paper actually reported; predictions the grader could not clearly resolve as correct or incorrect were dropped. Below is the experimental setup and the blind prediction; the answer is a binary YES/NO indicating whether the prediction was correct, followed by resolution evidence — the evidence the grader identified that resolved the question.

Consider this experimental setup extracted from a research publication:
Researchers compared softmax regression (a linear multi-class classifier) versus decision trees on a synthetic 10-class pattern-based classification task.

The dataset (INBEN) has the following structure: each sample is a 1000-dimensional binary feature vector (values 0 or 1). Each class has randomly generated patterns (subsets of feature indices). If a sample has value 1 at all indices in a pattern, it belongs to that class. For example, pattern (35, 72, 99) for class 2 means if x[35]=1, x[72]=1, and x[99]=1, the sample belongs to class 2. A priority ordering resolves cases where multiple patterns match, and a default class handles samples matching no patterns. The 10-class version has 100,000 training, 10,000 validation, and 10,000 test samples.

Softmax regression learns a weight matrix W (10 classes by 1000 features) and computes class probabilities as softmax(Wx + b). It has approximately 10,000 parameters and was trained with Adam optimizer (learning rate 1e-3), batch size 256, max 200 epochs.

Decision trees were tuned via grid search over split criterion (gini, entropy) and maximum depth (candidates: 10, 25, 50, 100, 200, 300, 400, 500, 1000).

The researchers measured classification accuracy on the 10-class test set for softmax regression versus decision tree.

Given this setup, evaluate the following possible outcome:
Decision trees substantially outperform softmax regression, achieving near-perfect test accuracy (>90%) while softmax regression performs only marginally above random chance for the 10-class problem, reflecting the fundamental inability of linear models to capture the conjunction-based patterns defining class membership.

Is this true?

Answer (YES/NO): NO